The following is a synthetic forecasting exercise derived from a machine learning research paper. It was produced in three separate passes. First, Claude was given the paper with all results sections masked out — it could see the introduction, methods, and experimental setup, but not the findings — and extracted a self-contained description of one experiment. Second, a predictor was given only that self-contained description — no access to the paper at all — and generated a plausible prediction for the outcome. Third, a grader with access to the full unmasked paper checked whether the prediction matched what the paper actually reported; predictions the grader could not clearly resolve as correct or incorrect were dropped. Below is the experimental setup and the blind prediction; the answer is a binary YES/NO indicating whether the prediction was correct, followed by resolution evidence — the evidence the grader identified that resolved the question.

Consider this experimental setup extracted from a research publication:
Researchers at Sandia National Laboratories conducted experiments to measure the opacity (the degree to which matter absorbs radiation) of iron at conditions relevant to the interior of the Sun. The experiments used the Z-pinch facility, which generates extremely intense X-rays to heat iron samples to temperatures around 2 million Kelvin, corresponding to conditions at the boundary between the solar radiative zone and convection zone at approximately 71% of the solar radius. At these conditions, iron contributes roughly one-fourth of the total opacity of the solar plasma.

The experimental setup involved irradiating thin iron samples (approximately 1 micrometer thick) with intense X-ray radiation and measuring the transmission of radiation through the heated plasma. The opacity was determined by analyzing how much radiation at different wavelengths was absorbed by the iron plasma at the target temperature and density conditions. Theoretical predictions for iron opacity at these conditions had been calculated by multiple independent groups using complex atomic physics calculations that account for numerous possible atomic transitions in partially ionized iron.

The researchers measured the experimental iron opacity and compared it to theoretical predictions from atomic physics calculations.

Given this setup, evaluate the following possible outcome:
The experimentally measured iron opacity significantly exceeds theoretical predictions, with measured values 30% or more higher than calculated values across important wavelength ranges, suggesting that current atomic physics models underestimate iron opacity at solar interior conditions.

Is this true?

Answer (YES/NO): NO